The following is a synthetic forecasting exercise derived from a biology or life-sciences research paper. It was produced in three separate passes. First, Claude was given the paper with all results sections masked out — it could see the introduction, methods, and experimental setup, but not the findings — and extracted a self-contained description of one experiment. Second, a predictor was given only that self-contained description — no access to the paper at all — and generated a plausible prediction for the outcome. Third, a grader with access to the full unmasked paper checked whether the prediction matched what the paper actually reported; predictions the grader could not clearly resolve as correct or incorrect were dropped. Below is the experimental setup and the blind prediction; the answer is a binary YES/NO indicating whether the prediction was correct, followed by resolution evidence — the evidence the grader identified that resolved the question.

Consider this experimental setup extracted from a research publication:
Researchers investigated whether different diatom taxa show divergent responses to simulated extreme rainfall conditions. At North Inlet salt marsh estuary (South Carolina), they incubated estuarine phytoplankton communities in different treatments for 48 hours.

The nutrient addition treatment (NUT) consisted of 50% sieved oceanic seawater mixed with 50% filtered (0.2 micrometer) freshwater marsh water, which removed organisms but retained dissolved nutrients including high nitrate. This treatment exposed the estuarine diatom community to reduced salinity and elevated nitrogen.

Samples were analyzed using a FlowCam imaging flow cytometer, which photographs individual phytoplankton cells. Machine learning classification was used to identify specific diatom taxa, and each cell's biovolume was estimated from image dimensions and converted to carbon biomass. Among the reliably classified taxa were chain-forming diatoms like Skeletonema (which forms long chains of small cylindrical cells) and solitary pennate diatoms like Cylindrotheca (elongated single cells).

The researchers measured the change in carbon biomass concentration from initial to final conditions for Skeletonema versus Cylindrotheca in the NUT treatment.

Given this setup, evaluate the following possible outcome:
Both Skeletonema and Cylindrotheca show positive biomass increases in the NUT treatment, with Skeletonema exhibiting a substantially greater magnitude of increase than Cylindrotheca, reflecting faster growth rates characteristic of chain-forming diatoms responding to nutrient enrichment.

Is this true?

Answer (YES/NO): NO